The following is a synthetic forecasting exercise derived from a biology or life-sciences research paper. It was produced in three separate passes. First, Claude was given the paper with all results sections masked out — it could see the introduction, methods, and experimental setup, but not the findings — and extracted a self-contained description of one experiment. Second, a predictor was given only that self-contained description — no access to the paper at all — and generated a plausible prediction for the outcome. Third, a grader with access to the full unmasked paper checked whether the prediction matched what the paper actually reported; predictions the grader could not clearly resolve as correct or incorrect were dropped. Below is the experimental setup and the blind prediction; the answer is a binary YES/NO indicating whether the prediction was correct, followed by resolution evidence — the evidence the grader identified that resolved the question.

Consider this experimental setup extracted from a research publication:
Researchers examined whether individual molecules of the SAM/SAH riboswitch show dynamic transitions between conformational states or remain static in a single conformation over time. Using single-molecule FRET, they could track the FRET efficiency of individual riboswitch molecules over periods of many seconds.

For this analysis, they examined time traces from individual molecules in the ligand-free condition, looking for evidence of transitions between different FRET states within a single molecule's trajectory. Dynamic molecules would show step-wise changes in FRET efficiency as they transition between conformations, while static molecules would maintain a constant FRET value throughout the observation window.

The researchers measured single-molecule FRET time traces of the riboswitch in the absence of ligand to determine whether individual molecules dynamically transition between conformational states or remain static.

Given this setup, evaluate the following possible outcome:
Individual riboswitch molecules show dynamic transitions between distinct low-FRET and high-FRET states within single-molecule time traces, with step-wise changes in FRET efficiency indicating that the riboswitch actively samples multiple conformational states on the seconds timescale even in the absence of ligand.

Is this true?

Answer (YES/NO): YES